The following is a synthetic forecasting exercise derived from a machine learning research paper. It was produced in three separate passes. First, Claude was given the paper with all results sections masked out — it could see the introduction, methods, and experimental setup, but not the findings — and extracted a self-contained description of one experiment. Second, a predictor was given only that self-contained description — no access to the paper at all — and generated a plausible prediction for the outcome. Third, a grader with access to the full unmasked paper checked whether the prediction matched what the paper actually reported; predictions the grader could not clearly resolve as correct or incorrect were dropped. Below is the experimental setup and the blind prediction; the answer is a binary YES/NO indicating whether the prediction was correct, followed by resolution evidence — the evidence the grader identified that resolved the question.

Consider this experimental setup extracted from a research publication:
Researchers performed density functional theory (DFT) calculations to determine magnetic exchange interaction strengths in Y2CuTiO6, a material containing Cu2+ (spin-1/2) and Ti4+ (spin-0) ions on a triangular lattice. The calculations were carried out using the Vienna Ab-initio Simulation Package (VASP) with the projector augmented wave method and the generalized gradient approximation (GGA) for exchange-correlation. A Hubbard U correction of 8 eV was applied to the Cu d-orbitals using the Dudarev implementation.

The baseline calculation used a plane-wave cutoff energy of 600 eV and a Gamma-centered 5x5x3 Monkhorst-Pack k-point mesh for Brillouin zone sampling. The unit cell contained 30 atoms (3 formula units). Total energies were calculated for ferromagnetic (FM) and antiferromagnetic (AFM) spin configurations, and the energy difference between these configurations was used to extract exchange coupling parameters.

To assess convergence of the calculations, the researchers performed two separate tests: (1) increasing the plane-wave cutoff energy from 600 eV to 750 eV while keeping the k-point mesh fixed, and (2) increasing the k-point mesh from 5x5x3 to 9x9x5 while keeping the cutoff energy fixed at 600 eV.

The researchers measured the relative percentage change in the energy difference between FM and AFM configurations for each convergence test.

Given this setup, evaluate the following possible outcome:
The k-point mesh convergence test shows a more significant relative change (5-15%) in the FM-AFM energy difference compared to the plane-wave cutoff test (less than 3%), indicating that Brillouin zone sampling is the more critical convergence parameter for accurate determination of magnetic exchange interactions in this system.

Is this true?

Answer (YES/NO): YES